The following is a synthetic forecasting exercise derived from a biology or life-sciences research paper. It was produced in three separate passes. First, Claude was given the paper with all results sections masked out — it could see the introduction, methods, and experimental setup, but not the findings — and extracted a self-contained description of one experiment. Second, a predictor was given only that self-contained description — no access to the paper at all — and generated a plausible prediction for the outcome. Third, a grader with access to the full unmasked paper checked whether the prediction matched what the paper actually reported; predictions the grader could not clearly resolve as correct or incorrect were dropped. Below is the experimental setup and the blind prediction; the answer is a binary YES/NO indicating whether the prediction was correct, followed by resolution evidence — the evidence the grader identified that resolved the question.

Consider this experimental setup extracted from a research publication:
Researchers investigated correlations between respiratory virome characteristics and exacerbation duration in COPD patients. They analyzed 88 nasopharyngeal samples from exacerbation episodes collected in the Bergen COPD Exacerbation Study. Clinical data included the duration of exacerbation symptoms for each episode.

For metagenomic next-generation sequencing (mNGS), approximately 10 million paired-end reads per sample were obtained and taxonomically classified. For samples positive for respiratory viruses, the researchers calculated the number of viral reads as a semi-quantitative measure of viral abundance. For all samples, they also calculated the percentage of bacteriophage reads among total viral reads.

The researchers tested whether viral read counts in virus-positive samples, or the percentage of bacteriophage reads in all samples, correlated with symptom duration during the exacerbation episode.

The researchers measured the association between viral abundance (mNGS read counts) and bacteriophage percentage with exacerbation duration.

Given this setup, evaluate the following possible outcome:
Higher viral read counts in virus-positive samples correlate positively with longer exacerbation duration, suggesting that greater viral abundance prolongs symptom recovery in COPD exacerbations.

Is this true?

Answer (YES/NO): NO